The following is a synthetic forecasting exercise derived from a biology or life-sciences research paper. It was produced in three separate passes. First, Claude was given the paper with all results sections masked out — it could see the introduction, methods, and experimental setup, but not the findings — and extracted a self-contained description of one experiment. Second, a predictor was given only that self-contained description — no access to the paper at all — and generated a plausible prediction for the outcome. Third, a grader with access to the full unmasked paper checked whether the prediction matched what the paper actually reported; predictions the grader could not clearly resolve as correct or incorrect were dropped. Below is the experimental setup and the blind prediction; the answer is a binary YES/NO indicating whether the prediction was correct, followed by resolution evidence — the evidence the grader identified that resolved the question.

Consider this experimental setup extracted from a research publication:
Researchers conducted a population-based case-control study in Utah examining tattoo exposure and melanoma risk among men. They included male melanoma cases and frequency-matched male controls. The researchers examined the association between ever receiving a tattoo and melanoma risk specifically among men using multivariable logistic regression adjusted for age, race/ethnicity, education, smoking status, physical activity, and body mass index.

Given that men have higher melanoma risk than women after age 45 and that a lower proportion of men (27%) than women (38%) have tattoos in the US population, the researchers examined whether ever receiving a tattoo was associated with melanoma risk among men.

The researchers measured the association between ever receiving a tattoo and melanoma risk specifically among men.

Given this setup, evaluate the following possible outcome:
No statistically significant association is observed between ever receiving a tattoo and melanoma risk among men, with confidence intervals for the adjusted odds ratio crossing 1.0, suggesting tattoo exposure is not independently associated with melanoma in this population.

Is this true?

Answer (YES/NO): YES